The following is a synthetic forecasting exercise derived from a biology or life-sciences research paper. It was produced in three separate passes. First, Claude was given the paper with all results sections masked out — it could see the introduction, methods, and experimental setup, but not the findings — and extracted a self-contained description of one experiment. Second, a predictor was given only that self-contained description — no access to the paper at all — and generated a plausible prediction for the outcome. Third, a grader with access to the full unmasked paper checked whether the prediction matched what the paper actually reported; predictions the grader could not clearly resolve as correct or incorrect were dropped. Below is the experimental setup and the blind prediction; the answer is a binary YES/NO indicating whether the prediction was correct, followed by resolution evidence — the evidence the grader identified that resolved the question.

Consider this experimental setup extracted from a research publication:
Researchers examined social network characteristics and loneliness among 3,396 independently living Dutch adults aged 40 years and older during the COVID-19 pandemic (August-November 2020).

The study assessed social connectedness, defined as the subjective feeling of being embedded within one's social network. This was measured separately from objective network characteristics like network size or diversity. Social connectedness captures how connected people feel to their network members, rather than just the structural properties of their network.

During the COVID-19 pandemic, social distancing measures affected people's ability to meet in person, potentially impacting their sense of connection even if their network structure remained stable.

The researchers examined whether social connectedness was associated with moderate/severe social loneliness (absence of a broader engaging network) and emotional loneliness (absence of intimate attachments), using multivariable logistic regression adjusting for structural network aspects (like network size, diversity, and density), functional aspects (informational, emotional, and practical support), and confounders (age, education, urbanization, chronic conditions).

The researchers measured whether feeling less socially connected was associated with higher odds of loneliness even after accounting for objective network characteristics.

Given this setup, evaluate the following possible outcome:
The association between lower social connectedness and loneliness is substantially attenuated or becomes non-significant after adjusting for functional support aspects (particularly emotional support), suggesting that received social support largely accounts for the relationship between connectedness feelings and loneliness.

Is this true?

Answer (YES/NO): NO